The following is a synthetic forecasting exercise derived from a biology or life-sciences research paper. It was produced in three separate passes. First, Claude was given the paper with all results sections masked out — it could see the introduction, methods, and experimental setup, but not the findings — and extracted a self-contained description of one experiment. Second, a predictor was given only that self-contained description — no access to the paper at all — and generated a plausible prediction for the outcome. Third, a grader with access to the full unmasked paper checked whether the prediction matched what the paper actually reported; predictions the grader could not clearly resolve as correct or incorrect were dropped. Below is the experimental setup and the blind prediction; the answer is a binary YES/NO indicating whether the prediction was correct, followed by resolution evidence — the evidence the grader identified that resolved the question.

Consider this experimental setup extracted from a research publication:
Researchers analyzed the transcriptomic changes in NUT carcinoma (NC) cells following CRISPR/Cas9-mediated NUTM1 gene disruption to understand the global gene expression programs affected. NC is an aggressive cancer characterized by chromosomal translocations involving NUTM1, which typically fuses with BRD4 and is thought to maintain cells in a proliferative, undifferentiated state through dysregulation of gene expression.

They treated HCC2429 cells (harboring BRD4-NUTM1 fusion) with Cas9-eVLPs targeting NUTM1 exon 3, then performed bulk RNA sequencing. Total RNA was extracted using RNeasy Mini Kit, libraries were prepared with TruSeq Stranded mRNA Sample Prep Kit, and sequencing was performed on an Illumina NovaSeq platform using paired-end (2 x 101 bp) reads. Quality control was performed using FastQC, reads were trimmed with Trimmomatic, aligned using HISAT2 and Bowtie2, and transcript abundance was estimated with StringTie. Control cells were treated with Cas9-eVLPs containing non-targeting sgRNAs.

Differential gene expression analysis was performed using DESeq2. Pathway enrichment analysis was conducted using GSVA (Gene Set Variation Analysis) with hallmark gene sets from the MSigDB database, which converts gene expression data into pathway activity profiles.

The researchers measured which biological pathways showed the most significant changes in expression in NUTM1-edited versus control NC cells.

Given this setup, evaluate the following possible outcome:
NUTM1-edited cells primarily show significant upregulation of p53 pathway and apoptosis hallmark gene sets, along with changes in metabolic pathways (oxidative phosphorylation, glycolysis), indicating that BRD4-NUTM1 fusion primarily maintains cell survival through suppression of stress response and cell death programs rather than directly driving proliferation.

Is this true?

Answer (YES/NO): NO